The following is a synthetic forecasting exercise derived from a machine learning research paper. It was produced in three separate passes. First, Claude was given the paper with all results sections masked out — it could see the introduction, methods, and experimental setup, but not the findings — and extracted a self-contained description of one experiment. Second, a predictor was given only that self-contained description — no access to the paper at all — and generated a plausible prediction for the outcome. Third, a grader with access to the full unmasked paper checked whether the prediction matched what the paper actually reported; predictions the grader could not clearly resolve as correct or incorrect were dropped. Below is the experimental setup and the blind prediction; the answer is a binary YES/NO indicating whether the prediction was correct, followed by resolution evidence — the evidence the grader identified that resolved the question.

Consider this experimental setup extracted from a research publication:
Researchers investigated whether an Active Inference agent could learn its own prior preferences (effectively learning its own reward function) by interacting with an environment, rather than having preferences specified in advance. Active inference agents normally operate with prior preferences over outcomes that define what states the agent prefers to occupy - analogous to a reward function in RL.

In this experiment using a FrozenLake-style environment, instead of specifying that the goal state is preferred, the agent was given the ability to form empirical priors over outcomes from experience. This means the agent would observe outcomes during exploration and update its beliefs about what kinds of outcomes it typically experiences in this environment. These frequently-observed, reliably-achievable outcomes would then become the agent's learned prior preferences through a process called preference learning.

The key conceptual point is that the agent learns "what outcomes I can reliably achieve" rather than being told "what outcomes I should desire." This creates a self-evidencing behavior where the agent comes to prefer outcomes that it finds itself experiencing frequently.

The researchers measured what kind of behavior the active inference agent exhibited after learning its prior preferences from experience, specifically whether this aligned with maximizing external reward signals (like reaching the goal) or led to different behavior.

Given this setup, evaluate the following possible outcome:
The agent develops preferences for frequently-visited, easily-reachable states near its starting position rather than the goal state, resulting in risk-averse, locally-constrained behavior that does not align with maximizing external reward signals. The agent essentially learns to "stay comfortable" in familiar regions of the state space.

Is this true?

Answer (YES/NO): NO